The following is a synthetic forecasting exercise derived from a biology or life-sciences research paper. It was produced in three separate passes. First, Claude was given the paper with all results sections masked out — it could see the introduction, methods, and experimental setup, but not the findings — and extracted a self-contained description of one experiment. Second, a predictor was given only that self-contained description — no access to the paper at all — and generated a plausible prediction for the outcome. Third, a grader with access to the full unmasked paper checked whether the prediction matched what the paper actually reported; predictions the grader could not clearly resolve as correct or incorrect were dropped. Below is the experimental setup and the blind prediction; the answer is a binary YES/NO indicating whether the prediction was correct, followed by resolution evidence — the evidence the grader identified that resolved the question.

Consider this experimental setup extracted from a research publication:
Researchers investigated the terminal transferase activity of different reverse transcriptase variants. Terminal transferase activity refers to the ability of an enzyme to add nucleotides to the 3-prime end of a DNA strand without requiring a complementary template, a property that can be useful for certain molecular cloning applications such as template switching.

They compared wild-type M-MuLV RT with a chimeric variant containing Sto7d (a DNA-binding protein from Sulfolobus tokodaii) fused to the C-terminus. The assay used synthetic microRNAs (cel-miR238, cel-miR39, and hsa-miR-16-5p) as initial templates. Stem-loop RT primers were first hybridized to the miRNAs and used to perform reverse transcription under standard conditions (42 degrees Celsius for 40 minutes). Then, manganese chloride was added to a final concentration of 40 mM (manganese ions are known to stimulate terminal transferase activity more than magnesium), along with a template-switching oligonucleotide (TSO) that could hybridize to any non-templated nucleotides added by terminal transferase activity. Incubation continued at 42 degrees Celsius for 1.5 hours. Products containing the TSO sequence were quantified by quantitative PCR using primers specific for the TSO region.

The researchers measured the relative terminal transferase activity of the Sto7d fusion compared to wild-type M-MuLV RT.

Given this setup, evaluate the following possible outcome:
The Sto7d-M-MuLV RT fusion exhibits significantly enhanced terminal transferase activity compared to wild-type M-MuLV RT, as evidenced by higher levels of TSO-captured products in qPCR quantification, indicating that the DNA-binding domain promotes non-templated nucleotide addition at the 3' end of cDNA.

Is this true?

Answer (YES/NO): NO